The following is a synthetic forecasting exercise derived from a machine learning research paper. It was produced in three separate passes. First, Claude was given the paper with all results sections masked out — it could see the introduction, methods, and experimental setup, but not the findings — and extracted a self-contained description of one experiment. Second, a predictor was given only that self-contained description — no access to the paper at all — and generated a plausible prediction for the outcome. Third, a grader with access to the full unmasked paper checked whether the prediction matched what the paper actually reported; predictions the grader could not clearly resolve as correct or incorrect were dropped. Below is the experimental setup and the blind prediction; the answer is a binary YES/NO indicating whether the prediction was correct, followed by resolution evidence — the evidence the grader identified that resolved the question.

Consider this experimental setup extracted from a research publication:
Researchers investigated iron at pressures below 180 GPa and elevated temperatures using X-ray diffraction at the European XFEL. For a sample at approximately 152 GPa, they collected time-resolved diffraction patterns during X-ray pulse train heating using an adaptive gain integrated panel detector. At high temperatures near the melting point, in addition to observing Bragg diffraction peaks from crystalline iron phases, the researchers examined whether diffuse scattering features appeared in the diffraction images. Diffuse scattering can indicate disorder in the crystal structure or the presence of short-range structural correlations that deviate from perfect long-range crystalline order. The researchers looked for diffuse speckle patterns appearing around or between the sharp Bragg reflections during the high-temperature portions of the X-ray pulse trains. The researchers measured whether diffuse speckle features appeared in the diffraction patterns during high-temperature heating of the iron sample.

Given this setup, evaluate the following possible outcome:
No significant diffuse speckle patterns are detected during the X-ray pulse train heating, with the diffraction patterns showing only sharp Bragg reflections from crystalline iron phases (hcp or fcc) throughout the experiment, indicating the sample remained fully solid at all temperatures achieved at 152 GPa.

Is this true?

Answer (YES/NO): NO